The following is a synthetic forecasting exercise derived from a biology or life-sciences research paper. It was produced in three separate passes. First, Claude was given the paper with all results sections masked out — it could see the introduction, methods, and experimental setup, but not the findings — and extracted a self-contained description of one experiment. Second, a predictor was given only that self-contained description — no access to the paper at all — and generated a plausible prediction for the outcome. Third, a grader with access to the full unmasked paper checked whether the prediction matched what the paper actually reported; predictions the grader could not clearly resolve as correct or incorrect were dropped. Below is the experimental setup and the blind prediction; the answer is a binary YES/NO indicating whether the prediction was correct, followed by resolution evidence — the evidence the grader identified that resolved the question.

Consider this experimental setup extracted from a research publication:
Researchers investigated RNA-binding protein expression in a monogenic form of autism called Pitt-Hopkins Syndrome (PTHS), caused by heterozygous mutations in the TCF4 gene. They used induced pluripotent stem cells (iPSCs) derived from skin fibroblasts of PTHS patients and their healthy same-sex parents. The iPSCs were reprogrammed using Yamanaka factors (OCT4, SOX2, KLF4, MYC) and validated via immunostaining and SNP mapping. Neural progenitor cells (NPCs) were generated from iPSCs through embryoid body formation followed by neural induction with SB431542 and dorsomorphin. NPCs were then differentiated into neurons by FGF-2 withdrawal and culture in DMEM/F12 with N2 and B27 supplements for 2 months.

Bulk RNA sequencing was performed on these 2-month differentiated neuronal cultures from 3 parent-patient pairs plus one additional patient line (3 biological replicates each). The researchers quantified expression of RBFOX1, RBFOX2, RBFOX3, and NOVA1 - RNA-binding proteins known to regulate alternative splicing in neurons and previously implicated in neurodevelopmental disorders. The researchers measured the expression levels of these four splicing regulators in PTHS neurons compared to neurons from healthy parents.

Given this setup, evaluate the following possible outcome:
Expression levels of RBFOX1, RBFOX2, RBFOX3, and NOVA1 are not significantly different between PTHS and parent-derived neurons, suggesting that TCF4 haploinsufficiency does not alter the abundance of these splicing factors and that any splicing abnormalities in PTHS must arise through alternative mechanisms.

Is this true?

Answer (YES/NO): NO